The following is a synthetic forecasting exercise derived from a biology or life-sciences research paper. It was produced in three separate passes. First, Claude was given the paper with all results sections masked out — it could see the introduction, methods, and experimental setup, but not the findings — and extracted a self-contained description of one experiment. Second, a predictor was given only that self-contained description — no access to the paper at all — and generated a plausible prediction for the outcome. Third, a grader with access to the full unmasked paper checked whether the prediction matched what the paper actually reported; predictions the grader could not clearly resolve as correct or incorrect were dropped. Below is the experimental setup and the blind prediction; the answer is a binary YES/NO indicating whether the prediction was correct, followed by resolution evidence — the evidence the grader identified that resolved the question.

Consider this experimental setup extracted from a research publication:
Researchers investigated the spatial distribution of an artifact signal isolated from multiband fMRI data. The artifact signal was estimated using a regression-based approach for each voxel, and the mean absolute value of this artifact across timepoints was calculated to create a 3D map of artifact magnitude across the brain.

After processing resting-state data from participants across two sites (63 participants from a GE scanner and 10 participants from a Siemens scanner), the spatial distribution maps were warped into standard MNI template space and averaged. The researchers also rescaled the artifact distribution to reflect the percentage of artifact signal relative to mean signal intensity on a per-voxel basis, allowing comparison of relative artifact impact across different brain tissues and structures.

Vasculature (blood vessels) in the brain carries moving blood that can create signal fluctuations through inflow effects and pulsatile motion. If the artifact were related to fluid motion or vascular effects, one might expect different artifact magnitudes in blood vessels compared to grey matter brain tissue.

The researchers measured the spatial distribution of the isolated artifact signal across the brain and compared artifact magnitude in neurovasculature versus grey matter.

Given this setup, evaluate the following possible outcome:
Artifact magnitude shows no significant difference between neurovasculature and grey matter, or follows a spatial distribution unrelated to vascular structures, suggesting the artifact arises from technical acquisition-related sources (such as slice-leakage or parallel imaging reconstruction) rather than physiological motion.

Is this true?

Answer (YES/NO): NO